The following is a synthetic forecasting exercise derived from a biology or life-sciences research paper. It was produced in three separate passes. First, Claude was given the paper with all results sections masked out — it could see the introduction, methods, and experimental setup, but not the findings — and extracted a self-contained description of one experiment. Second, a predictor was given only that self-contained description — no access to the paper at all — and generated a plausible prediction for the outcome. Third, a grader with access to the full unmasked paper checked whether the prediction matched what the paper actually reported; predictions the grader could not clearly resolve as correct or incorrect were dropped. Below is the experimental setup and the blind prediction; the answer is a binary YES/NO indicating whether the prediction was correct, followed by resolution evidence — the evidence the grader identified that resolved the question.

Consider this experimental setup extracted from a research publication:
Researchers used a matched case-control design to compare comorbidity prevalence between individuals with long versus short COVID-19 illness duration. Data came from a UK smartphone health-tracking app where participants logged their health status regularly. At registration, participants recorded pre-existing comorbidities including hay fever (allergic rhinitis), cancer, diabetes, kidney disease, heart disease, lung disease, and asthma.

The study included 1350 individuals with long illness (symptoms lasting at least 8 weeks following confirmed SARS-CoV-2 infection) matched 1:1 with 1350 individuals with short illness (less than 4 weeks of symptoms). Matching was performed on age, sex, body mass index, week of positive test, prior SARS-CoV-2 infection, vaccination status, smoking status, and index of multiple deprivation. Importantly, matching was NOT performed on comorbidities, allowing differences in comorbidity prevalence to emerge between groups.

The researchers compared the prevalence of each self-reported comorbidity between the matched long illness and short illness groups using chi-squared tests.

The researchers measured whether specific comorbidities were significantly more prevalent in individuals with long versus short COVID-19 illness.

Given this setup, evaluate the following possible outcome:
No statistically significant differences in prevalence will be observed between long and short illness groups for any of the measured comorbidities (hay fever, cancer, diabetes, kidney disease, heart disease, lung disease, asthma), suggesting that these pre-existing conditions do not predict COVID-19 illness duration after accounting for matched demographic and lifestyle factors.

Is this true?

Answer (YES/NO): NO